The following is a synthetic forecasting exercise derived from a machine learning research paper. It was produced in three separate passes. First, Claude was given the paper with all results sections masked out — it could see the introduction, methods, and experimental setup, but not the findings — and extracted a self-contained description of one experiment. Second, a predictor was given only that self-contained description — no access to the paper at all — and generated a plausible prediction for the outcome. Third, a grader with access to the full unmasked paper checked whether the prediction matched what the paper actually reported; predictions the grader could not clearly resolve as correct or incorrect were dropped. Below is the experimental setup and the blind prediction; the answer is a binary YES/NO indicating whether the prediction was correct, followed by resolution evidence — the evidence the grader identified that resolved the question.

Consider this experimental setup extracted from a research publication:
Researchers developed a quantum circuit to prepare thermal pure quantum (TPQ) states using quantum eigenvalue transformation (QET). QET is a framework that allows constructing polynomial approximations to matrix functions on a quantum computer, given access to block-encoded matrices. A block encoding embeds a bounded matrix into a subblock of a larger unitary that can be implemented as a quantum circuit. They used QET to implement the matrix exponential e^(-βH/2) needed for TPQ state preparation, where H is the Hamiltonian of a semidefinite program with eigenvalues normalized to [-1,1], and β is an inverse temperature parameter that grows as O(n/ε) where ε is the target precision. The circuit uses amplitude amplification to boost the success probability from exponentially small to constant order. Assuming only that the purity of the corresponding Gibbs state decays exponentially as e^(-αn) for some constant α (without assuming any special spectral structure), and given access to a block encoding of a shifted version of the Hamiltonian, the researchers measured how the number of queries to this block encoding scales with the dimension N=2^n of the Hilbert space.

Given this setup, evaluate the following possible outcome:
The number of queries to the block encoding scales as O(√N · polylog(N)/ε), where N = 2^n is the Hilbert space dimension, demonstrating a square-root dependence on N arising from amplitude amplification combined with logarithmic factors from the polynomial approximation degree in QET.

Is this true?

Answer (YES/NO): NO